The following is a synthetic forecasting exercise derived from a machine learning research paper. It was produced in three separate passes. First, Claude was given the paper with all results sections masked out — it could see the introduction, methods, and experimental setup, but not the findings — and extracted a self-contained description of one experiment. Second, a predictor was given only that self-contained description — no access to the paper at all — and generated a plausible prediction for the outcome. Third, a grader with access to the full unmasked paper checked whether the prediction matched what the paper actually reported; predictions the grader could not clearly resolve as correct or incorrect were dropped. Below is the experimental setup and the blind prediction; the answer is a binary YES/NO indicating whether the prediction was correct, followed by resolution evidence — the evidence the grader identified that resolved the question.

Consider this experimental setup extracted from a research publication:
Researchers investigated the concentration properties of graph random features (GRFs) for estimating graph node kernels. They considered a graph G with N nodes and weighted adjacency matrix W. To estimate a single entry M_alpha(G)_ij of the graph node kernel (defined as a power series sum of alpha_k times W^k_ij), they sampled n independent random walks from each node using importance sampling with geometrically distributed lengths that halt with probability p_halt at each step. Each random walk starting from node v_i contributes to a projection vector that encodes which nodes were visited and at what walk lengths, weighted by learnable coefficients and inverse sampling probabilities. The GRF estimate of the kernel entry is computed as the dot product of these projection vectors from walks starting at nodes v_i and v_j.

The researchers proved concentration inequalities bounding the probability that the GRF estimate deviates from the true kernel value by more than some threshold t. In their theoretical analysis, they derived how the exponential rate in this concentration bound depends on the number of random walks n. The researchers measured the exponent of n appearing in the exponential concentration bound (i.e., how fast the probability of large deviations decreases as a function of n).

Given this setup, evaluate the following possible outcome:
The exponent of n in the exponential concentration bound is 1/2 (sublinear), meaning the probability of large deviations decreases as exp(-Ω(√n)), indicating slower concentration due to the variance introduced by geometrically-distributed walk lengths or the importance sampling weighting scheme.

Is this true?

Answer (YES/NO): NO